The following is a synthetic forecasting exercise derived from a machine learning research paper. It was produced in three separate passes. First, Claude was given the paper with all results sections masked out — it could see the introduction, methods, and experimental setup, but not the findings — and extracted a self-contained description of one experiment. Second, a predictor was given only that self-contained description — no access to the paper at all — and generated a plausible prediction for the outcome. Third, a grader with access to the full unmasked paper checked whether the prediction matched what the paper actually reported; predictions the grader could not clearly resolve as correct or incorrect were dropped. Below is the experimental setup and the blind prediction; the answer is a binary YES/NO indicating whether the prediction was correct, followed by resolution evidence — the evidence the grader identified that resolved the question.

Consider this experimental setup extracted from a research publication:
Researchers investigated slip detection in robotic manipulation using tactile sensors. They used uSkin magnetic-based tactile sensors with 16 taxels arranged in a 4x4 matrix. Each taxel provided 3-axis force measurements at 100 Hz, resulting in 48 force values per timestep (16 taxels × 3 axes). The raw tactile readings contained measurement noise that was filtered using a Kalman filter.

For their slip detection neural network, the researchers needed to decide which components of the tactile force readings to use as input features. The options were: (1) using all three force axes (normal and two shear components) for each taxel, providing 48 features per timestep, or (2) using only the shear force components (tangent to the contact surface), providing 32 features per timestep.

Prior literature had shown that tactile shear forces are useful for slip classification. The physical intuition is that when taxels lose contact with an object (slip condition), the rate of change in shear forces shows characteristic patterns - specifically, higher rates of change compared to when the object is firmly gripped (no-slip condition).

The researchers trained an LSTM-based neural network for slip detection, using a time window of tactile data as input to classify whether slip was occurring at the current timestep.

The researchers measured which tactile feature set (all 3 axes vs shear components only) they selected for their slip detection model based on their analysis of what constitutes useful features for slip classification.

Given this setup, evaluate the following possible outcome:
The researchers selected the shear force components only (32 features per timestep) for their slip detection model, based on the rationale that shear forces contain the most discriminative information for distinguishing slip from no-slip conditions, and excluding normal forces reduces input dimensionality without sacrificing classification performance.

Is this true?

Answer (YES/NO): NO